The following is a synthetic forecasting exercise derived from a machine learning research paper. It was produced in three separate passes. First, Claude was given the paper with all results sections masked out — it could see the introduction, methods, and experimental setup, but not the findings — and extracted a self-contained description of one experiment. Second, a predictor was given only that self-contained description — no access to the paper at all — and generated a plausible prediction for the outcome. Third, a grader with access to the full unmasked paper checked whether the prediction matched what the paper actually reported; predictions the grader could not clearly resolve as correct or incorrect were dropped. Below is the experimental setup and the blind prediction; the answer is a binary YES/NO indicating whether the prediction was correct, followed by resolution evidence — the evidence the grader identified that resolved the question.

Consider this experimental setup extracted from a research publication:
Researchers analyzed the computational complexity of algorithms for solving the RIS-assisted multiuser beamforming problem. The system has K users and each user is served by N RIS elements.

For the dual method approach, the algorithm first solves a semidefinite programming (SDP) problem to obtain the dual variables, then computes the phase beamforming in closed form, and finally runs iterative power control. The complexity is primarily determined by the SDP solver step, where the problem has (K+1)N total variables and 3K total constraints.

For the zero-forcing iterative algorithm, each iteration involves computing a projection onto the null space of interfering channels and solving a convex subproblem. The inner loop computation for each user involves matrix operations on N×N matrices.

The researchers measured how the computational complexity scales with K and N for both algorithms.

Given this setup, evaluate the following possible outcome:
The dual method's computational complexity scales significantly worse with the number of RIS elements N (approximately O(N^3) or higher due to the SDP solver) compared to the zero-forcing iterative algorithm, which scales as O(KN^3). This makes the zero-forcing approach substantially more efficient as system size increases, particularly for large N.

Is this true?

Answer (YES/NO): NO